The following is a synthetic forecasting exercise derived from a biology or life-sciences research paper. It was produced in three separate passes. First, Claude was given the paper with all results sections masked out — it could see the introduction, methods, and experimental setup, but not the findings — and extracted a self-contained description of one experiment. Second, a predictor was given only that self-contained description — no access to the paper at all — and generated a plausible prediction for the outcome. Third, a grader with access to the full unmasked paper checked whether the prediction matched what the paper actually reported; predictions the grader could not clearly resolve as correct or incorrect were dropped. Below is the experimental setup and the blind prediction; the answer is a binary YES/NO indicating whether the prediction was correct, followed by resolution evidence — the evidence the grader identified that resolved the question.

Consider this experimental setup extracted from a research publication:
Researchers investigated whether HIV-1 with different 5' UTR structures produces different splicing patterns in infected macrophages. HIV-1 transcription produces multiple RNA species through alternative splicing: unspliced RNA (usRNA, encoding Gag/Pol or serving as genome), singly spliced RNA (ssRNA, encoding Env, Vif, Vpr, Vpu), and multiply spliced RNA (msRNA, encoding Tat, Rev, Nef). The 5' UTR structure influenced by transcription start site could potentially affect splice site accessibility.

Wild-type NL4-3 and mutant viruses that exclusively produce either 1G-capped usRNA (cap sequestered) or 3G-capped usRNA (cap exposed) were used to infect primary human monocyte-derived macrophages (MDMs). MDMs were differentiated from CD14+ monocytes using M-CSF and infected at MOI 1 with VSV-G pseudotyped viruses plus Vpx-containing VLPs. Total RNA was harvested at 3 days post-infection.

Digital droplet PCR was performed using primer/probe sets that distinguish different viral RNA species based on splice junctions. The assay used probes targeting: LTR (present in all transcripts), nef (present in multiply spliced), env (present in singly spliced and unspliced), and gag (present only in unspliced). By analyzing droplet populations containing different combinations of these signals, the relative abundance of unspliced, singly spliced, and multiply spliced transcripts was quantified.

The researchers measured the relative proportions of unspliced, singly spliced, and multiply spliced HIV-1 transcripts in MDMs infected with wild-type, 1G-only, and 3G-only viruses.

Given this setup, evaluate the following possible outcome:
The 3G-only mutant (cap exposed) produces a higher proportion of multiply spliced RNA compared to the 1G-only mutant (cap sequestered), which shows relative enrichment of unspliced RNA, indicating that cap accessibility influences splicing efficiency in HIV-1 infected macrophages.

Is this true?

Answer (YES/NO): NO